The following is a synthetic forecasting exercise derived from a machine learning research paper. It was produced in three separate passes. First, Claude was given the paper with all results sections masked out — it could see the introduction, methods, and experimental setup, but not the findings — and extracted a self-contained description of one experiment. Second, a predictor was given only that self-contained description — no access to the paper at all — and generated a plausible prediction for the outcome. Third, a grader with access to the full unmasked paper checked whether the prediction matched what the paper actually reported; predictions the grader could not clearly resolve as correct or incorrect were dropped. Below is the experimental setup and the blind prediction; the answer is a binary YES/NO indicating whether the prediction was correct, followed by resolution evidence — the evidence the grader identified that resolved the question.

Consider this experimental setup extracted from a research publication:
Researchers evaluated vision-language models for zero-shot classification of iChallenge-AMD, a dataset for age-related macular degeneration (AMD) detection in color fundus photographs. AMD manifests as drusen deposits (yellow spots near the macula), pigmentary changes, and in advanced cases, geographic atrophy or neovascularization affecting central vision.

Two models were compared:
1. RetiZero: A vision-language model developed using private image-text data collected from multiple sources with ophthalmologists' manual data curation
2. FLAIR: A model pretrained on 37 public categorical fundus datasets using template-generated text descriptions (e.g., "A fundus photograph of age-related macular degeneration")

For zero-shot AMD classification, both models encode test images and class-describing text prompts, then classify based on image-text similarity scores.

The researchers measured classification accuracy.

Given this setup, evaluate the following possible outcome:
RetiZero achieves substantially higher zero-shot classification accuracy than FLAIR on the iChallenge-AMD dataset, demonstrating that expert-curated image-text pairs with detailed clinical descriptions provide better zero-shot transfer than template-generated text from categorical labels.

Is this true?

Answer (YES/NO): NO